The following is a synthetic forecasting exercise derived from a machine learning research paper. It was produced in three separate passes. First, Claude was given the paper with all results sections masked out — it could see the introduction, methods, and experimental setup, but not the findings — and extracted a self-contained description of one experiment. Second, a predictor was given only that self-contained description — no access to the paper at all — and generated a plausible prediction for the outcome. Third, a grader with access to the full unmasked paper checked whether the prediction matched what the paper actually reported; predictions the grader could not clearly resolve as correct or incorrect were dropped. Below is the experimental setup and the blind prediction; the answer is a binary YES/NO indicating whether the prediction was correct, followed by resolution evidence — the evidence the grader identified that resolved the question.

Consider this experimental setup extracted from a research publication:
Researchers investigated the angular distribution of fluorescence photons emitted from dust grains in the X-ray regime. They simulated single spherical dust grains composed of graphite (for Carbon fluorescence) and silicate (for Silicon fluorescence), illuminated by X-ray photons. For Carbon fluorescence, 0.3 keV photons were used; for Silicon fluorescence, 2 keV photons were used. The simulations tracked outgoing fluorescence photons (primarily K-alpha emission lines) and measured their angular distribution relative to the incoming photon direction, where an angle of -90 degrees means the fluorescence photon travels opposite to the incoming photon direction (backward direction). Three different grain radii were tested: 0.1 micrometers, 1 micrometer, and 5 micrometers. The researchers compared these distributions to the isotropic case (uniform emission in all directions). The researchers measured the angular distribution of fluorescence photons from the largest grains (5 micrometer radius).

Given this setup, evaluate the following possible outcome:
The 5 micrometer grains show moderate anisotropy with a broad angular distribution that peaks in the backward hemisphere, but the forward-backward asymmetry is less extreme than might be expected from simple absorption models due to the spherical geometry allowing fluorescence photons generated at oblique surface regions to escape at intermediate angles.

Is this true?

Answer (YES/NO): NO